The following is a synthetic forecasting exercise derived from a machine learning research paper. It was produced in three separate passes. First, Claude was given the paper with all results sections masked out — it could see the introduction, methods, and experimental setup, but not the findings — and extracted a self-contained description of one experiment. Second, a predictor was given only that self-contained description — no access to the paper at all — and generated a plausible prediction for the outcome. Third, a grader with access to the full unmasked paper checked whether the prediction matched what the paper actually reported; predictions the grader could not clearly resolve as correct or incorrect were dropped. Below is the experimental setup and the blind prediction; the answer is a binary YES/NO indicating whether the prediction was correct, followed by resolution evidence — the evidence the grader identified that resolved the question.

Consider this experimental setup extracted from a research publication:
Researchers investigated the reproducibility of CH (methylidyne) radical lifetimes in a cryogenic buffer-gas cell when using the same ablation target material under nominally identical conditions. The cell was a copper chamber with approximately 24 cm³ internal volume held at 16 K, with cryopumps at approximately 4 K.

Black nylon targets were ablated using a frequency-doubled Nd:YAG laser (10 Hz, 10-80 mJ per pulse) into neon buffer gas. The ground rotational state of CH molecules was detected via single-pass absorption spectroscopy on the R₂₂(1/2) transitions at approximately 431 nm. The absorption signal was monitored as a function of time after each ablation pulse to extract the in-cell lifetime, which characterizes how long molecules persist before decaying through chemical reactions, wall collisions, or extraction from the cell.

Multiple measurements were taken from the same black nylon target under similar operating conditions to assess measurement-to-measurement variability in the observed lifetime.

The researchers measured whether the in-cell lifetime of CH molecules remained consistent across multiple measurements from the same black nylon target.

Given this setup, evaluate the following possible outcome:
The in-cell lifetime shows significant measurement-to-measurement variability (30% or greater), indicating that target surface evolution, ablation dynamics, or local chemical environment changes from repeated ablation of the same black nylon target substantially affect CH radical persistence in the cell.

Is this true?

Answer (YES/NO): YES